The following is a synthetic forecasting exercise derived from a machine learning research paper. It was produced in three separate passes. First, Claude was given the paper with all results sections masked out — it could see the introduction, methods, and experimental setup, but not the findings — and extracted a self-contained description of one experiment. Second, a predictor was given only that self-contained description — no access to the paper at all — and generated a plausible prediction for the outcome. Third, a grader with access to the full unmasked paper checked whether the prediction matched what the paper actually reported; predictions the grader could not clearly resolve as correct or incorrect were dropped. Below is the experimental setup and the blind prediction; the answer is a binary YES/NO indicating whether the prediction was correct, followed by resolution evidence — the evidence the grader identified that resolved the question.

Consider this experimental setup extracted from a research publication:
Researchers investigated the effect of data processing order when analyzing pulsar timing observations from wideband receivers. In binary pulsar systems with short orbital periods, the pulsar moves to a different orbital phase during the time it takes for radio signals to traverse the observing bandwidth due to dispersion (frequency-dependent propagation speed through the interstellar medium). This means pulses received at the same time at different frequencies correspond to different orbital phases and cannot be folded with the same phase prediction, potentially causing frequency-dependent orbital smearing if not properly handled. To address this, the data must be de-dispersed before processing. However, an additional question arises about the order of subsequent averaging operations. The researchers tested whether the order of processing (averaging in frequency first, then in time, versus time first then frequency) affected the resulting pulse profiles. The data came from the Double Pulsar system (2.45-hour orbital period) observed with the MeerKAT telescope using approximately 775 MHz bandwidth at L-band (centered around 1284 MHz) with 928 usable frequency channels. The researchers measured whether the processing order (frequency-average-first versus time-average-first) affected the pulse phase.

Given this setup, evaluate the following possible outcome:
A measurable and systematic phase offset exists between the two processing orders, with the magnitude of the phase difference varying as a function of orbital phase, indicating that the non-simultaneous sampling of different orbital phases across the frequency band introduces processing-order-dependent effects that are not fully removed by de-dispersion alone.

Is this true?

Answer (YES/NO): NO